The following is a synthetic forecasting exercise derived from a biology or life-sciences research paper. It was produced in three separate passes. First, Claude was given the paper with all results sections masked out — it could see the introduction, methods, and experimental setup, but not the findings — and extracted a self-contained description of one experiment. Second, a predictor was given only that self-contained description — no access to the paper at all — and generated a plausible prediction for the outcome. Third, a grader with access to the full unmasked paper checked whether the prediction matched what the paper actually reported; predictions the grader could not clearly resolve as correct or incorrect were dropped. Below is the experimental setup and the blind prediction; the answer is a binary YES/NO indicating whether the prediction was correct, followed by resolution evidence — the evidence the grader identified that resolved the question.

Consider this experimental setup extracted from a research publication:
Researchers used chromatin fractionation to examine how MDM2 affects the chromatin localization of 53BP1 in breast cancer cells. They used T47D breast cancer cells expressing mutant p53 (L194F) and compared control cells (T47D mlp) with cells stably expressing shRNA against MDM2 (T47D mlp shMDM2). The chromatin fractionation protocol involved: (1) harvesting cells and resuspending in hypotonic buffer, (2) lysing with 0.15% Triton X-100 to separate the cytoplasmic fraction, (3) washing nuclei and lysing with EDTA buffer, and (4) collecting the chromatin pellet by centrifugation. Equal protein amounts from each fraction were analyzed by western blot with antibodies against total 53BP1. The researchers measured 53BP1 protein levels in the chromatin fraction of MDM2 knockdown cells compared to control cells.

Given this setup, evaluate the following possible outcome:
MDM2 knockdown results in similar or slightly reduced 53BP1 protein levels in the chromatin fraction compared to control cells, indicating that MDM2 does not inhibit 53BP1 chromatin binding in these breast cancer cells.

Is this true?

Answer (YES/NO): YES